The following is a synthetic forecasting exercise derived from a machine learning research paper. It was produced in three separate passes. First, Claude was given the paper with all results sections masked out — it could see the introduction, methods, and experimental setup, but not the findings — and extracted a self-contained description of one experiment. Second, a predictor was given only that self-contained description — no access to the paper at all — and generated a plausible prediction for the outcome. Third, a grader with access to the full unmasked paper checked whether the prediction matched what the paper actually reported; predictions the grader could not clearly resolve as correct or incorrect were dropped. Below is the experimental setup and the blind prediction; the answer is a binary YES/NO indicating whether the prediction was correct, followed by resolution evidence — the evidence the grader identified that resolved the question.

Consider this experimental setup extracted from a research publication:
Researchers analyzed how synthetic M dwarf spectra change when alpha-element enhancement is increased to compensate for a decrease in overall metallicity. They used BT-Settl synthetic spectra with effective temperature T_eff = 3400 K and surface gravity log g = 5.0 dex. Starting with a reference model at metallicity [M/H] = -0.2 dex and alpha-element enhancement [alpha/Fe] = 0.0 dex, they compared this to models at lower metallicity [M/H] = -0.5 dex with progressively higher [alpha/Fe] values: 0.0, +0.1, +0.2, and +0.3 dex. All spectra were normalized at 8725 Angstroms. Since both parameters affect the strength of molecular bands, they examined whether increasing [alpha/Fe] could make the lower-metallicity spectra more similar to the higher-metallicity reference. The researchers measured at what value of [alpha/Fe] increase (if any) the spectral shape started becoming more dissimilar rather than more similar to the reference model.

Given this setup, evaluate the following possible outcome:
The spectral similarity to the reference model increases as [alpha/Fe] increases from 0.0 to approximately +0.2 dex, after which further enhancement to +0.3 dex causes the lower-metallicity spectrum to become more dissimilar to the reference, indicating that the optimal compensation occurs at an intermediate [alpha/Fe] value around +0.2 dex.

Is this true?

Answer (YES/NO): YES